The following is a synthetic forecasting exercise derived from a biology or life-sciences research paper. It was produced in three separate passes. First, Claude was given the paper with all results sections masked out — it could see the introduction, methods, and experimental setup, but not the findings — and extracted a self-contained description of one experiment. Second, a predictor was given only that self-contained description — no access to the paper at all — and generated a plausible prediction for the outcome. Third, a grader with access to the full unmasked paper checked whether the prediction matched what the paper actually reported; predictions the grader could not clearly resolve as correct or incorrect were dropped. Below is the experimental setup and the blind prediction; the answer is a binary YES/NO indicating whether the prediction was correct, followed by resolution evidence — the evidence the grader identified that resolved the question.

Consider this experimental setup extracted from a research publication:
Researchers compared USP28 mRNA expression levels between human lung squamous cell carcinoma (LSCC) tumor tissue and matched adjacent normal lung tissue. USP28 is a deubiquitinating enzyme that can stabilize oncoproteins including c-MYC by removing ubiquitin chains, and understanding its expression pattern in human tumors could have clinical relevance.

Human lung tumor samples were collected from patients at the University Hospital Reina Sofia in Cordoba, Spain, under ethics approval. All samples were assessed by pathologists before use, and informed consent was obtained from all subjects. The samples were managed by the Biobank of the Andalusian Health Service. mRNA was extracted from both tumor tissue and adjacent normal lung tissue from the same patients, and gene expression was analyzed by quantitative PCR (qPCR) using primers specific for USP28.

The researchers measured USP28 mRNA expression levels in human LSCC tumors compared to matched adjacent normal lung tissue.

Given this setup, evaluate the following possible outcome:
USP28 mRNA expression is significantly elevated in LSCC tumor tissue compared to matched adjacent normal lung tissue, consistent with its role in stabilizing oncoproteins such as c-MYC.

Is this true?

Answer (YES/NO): YES